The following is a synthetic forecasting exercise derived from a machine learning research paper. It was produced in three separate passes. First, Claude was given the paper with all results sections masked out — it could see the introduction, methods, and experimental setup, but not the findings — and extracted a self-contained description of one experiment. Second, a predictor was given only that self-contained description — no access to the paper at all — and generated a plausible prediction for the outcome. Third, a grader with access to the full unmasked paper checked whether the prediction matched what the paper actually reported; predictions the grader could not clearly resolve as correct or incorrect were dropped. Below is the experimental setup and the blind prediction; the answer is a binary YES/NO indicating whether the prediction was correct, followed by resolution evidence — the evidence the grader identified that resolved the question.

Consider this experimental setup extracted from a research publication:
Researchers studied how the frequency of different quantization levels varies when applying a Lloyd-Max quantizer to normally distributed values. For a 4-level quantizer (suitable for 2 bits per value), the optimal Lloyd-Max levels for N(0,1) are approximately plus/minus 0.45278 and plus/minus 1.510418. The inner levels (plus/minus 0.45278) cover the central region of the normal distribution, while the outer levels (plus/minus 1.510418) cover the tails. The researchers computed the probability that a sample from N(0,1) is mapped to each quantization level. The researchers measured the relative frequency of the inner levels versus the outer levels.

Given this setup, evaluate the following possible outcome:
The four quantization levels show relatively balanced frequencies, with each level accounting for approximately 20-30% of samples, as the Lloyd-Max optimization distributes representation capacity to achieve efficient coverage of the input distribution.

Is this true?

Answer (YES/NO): NO